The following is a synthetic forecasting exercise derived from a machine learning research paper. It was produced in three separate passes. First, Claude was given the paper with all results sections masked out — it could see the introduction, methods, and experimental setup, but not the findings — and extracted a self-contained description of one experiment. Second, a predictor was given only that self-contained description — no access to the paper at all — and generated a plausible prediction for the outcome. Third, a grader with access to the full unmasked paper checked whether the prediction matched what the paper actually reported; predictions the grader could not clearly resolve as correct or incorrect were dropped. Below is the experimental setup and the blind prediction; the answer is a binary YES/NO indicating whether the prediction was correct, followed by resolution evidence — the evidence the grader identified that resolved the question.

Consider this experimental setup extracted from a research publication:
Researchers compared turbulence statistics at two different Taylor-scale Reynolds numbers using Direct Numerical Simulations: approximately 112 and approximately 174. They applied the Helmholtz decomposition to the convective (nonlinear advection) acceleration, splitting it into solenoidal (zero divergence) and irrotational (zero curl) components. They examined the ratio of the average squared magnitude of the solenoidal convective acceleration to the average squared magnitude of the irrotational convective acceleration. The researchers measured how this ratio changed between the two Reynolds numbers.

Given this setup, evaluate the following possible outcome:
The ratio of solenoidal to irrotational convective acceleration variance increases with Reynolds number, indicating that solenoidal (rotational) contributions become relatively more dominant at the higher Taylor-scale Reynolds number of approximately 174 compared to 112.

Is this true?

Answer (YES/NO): YES